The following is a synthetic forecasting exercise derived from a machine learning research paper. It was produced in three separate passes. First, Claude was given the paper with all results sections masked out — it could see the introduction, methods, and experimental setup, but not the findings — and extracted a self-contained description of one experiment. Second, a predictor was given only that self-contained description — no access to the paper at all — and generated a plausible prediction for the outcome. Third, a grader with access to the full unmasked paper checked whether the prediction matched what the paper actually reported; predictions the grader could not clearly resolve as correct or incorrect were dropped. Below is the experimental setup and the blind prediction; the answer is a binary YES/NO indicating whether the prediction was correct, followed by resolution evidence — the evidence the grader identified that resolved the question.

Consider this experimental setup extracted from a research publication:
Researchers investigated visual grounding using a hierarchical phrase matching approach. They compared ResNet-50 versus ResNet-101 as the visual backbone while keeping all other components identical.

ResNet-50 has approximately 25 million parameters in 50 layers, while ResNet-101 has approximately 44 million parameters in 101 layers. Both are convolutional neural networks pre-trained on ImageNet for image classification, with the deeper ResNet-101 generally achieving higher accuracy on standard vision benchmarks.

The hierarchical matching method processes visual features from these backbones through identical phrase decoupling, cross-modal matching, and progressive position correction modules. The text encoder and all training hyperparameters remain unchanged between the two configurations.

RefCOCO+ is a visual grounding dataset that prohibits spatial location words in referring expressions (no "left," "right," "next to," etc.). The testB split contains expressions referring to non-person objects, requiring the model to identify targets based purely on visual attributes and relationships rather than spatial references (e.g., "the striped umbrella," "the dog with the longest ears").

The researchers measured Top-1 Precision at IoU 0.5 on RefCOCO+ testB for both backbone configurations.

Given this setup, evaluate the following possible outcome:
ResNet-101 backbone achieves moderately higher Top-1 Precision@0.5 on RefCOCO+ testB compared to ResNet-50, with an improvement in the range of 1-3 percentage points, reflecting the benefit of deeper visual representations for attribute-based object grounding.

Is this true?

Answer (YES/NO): YES